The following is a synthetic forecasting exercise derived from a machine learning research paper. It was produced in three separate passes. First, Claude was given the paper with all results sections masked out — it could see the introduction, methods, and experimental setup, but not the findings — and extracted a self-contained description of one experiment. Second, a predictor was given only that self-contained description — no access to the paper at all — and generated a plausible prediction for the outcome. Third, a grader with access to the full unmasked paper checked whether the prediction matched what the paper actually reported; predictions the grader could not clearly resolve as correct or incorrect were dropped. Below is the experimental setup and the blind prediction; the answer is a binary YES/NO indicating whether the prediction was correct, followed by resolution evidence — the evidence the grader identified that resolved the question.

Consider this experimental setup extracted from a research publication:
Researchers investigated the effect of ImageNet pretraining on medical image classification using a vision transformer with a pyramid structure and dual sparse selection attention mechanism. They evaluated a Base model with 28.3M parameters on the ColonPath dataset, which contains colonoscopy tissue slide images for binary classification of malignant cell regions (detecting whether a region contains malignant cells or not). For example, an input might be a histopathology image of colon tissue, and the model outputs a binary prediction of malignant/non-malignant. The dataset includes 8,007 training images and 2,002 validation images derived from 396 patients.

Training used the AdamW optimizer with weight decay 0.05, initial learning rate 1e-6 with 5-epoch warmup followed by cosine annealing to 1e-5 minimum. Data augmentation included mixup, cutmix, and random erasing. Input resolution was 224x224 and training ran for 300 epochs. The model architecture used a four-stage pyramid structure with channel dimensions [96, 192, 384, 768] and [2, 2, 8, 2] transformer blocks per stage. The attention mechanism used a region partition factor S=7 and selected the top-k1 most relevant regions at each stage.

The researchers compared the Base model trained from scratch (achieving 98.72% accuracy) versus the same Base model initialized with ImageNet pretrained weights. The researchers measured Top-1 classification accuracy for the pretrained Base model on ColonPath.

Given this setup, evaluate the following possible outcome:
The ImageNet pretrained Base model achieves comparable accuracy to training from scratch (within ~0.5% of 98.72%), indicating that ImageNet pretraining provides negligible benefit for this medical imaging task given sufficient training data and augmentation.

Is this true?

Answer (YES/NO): NO